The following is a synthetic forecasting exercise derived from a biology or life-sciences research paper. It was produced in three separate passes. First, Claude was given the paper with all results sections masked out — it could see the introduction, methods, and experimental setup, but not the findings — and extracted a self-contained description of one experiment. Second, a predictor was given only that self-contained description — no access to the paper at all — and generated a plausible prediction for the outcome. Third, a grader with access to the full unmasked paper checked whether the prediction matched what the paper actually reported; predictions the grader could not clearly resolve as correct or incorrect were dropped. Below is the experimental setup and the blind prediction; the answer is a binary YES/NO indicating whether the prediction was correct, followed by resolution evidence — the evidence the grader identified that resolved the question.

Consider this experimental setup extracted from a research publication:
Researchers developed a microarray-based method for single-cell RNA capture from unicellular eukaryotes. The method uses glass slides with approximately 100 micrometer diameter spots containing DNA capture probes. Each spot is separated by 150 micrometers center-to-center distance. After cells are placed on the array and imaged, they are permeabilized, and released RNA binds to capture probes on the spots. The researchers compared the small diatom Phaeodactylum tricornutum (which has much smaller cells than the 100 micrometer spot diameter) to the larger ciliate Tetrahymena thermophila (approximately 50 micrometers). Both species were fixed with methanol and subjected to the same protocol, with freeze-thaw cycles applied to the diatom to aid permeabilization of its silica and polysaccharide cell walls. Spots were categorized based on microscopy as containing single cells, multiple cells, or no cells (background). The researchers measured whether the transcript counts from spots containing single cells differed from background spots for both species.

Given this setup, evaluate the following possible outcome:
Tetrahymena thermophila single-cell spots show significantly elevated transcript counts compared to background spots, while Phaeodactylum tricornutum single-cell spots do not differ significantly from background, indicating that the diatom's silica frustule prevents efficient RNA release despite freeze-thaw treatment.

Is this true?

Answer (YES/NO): NO